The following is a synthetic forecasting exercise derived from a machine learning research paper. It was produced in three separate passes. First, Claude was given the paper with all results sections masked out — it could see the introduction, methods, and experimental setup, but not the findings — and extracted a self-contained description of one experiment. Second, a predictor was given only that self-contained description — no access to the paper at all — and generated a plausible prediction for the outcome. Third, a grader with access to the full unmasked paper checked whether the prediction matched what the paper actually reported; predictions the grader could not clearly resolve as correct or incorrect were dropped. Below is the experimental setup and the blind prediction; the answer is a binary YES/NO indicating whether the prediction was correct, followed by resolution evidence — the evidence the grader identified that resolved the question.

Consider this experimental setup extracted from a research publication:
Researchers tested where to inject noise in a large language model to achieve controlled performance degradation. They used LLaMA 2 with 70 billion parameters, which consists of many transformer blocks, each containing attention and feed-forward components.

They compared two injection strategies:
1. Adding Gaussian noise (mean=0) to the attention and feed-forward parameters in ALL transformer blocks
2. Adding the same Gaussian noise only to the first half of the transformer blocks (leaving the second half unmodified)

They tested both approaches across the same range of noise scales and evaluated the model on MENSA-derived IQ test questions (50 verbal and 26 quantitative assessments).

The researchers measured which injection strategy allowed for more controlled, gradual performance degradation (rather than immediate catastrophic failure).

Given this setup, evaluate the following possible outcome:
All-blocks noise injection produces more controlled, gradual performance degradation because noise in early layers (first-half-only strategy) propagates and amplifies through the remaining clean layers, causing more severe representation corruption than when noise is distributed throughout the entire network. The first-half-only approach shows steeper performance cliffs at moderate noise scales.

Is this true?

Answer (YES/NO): NO